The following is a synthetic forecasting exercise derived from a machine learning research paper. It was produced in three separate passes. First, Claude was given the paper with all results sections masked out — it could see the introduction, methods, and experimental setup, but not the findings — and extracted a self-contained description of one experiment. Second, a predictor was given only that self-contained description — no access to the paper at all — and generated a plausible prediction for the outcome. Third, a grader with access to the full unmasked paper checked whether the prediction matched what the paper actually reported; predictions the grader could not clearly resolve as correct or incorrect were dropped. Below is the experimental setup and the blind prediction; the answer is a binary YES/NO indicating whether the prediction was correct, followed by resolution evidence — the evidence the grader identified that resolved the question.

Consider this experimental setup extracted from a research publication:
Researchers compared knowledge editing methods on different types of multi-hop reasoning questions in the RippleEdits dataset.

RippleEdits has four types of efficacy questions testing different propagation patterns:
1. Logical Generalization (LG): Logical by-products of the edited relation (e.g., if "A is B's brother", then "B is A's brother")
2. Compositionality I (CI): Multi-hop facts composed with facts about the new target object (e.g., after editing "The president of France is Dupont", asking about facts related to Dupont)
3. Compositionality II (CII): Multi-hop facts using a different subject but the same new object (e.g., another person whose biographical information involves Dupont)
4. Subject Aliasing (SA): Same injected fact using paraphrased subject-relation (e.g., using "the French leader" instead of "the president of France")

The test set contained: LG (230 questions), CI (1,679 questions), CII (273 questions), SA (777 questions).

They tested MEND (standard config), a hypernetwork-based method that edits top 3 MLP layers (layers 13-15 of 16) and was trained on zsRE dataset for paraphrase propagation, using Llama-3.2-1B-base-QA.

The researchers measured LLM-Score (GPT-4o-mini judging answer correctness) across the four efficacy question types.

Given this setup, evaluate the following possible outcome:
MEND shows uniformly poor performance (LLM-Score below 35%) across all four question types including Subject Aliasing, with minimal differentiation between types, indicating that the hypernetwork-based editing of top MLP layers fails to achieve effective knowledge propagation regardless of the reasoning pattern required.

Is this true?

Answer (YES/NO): NO